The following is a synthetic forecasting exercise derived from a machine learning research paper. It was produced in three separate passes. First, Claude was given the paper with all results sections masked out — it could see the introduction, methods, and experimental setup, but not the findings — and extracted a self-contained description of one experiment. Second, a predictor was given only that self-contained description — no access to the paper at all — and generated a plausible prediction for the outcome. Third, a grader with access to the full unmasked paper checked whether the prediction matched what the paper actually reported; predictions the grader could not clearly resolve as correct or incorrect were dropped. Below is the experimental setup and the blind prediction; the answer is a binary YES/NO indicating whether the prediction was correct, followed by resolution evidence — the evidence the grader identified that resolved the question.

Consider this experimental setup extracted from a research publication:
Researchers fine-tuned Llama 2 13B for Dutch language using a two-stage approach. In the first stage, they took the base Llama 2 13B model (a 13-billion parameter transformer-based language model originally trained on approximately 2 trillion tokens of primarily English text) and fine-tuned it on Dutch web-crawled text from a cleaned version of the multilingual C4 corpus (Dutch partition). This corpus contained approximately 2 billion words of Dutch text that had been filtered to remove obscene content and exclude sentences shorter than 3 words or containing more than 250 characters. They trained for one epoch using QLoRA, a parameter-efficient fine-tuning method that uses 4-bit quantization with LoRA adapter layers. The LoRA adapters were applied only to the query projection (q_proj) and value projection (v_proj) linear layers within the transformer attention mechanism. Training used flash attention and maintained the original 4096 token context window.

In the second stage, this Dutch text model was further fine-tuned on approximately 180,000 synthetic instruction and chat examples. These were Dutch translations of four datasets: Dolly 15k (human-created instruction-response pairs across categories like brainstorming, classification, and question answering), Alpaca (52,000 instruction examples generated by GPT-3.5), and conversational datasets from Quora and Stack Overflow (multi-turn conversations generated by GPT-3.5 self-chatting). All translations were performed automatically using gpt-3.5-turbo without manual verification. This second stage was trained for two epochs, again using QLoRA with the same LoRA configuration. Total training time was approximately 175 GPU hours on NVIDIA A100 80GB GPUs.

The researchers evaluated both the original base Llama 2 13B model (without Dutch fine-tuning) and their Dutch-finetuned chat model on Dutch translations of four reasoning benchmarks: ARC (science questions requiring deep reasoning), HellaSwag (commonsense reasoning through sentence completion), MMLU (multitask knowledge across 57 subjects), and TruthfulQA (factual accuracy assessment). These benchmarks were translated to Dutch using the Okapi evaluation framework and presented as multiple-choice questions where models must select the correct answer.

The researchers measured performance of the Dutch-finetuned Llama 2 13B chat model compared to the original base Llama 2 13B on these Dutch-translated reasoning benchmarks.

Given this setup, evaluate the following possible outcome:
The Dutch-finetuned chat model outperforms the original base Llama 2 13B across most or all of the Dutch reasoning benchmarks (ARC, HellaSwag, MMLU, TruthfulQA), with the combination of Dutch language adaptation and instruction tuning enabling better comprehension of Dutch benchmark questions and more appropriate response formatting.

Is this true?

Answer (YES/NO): NO